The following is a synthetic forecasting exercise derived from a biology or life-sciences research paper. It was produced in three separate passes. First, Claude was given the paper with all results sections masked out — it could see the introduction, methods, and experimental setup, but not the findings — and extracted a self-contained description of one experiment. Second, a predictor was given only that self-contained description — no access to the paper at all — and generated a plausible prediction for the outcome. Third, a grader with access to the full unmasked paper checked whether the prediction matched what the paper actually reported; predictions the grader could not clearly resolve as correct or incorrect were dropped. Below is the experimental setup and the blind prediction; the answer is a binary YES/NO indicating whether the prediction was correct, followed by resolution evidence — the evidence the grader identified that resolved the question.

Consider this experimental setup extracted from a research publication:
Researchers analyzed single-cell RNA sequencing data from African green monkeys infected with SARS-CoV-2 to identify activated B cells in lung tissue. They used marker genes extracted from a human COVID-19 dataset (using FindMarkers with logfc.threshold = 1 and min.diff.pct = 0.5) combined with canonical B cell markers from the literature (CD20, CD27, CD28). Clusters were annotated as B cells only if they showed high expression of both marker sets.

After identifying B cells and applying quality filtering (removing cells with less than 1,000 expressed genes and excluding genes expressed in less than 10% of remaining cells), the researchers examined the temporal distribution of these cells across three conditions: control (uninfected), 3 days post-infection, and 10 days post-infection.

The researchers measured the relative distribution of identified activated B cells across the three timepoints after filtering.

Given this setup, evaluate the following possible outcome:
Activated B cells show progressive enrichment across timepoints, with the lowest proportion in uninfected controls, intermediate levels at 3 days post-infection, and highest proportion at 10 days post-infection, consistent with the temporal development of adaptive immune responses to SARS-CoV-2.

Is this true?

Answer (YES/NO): NO